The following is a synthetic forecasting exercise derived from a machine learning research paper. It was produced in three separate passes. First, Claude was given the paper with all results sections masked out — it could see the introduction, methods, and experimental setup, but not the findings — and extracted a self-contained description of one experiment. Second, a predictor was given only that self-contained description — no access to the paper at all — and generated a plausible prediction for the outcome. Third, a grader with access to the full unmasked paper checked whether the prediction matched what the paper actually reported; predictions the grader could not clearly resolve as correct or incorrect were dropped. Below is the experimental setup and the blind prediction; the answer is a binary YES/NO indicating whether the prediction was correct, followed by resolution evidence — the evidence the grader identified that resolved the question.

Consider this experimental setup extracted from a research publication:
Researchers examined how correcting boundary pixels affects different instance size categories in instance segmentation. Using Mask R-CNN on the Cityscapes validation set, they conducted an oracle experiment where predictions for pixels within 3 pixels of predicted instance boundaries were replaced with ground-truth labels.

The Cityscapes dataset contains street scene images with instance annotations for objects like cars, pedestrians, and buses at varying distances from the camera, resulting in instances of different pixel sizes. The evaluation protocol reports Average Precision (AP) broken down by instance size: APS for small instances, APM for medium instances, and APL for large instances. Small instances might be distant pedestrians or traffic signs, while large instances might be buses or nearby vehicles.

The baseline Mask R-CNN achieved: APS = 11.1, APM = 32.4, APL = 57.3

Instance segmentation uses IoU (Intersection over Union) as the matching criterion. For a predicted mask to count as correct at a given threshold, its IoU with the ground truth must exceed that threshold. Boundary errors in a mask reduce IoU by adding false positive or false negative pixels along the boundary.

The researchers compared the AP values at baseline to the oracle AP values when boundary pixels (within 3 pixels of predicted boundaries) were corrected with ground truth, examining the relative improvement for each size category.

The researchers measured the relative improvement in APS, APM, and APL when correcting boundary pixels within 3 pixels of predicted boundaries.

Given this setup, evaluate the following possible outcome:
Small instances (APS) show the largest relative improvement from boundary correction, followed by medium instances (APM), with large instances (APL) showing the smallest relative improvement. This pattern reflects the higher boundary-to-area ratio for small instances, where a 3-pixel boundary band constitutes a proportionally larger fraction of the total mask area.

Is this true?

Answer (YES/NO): YES